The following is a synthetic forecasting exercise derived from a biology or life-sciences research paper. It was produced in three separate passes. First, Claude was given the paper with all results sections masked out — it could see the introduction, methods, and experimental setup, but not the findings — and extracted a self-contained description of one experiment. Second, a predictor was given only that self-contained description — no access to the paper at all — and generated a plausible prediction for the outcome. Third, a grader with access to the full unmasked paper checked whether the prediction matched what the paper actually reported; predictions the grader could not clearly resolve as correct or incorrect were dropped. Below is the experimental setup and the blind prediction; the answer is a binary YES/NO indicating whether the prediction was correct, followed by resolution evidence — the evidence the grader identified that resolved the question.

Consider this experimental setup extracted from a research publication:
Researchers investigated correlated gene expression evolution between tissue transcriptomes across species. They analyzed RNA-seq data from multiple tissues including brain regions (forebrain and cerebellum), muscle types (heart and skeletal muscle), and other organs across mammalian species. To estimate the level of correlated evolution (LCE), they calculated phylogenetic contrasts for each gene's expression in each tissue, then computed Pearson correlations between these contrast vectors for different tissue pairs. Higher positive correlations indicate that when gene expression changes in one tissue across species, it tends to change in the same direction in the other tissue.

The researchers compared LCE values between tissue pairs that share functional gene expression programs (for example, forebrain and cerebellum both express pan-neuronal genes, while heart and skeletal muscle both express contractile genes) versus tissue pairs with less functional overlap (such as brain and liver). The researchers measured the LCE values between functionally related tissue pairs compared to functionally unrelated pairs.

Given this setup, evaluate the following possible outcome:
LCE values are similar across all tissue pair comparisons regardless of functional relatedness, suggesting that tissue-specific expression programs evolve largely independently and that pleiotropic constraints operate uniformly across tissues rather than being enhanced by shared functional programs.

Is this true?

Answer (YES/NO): NO